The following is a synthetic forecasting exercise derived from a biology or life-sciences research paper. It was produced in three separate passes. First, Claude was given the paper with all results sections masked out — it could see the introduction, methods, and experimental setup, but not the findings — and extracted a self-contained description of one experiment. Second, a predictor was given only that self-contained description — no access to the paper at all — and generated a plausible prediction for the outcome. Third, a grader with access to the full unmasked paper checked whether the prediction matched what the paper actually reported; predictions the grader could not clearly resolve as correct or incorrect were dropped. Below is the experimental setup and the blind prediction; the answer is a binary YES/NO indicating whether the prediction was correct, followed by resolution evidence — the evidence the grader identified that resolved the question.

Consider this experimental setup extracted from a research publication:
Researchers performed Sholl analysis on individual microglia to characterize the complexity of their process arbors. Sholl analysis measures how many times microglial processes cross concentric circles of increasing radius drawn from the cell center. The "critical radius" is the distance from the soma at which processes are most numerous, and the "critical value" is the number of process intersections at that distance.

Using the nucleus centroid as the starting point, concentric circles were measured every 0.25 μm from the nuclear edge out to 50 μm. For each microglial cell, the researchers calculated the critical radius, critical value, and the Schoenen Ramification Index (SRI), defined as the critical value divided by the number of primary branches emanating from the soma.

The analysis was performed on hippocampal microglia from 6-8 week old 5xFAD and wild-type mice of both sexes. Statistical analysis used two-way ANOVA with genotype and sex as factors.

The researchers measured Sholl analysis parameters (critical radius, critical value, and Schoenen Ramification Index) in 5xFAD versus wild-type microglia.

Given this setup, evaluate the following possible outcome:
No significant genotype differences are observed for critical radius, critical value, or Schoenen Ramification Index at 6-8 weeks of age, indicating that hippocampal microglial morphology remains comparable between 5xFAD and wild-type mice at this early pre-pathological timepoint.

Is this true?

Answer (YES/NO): NO